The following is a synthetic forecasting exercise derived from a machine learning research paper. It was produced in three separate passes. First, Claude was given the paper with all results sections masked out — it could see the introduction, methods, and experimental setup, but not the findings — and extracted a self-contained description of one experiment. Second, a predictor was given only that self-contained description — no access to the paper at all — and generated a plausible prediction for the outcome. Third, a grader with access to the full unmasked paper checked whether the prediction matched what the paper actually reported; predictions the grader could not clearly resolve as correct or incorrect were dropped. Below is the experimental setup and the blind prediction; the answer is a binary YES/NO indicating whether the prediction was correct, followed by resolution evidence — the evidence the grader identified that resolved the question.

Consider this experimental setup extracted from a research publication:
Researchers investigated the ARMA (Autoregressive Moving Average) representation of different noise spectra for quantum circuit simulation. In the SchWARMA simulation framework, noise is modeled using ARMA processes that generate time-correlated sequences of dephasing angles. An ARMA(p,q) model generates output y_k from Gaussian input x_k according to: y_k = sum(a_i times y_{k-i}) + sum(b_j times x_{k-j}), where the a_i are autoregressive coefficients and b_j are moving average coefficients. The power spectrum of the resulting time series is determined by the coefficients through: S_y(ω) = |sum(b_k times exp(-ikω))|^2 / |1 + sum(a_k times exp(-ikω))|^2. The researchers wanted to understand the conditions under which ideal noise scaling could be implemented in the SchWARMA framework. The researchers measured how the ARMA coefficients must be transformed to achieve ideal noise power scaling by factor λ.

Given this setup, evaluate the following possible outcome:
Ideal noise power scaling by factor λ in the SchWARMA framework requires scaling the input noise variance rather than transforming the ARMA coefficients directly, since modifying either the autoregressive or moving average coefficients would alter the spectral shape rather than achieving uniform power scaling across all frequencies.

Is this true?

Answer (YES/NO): NO